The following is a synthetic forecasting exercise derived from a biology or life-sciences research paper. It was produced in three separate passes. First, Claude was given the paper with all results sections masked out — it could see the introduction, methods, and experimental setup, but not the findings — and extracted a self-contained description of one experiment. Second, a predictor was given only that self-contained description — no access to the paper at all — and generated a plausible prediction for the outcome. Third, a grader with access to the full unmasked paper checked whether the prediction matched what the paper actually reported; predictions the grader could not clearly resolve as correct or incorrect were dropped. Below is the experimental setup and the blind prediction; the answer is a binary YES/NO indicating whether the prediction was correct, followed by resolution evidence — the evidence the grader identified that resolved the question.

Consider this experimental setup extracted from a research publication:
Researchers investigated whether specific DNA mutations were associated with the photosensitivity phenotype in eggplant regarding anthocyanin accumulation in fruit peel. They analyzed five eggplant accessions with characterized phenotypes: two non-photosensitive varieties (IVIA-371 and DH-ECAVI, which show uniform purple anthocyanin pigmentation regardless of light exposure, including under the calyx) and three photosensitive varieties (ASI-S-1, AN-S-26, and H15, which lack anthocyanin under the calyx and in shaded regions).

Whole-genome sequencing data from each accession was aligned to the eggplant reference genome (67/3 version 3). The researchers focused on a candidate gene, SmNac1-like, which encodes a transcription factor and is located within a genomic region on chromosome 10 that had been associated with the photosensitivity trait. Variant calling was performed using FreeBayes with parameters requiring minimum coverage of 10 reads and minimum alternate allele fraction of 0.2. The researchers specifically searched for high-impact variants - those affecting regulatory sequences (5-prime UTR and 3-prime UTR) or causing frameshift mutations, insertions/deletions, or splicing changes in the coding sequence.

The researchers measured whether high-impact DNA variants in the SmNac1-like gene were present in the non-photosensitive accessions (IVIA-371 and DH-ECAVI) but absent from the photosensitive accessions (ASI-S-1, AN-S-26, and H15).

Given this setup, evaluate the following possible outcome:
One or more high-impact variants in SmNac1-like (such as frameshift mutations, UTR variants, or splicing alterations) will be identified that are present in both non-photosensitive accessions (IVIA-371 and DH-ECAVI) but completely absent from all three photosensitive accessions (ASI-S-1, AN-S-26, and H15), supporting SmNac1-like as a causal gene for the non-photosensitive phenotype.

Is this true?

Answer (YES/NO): NO